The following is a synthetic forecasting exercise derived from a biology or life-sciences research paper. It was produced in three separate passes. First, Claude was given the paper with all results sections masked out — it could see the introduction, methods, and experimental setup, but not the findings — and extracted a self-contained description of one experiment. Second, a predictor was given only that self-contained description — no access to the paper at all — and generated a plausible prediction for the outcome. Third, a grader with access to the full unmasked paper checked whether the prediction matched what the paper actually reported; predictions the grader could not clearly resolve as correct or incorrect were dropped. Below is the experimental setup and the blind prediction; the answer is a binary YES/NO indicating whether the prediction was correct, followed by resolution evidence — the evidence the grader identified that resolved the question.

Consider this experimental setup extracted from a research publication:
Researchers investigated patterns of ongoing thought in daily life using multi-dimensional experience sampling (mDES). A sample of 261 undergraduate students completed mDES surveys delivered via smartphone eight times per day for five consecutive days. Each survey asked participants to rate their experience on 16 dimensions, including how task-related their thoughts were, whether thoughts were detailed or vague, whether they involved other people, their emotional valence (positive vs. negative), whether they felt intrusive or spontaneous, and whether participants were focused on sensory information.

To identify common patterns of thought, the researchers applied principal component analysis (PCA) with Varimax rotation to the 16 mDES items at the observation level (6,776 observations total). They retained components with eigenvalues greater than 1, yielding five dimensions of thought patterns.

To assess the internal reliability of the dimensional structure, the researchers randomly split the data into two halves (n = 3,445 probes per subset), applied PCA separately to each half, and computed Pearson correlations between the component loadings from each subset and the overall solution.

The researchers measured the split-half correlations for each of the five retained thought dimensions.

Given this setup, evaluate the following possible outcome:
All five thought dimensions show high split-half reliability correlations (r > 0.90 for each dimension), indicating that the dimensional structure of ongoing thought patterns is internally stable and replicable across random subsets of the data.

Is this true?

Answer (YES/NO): YES